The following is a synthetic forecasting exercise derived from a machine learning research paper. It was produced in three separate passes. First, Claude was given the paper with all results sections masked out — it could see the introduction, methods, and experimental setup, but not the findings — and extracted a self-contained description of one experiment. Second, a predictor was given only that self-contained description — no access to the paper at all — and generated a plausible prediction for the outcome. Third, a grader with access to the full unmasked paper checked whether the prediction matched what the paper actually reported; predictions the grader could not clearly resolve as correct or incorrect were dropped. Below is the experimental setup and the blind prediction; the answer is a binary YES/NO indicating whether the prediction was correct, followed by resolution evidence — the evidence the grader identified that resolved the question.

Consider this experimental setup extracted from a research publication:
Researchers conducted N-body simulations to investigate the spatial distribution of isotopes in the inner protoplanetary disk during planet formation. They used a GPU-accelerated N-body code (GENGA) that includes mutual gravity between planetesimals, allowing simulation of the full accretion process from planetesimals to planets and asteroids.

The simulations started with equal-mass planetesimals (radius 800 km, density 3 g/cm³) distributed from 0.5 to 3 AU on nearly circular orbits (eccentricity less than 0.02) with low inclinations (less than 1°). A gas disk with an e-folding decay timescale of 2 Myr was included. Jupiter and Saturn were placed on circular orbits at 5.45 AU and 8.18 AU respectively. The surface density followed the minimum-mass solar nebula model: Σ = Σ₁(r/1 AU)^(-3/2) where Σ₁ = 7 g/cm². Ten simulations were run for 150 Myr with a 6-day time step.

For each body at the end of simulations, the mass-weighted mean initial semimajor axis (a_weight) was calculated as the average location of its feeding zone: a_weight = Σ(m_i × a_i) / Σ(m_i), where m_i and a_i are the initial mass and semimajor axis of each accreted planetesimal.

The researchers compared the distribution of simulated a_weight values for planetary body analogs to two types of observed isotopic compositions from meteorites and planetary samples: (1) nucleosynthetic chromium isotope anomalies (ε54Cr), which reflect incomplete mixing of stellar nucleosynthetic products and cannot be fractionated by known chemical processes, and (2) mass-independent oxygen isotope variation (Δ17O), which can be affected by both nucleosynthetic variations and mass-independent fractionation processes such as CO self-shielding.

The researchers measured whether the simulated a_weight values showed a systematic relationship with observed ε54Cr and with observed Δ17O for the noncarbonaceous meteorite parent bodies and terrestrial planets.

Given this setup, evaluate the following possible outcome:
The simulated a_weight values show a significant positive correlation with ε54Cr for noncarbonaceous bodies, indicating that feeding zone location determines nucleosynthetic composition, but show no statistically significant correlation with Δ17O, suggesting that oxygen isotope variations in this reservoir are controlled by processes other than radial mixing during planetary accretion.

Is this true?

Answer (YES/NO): NO